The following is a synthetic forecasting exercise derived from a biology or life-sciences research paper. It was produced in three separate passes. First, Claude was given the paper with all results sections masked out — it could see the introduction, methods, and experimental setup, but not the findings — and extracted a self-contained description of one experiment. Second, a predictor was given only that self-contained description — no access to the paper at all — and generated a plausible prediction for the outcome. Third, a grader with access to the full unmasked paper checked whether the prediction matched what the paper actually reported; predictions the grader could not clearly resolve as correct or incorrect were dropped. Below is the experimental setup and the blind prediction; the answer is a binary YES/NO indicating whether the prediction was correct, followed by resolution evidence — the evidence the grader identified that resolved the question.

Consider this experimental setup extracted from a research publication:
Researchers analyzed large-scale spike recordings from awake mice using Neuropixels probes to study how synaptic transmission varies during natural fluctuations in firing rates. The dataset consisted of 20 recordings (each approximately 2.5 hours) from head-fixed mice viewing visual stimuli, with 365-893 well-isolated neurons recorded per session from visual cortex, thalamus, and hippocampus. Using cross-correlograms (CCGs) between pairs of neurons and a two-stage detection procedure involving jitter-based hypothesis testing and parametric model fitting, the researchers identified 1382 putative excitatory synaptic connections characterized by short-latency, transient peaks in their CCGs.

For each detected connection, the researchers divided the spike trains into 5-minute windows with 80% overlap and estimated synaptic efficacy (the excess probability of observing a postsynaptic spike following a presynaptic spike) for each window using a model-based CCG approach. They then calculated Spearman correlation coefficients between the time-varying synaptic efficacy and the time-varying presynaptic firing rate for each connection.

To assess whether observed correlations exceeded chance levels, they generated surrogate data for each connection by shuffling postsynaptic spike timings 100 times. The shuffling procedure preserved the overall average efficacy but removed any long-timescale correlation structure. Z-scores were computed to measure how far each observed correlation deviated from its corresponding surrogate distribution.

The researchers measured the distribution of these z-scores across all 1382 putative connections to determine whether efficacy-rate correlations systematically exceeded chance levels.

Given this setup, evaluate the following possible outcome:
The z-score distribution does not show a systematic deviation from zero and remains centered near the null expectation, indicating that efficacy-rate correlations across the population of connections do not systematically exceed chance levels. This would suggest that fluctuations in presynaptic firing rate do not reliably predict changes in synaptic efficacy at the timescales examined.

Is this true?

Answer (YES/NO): NO